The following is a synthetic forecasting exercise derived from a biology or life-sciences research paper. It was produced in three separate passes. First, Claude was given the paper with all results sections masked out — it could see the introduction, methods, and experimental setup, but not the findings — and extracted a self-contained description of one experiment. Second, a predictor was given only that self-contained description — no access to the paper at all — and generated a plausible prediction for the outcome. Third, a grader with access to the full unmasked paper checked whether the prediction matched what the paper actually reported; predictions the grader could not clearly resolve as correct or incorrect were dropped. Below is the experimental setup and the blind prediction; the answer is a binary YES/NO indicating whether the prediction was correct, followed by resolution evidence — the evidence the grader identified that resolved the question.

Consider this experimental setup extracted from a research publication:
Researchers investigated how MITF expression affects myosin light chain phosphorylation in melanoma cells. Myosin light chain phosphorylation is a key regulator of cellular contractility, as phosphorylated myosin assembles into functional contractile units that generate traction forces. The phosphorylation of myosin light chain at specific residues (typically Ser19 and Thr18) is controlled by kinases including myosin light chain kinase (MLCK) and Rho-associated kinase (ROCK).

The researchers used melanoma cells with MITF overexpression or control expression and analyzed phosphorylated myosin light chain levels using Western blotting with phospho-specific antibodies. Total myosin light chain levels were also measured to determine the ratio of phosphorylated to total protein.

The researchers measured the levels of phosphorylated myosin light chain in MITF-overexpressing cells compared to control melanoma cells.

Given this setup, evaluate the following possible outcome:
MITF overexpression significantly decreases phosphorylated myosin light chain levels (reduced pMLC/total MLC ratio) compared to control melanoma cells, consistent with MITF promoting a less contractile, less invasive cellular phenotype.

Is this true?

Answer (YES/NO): YES